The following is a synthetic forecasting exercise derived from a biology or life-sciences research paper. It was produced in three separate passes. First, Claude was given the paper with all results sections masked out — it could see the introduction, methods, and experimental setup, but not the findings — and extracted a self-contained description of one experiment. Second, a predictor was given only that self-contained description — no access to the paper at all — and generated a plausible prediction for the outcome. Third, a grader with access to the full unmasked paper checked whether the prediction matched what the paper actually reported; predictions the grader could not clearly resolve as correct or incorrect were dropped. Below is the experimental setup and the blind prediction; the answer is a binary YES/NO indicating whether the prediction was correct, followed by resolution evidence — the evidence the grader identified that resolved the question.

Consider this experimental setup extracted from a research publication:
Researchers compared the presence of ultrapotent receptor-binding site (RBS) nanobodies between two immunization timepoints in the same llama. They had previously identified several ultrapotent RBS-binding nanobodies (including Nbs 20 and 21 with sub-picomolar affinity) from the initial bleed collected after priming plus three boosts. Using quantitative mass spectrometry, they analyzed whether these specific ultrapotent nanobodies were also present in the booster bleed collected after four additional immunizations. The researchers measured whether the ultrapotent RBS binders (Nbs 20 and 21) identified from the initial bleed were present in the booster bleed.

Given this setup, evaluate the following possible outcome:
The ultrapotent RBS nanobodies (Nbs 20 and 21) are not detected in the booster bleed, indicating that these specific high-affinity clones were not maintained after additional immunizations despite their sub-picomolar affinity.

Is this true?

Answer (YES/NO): YES